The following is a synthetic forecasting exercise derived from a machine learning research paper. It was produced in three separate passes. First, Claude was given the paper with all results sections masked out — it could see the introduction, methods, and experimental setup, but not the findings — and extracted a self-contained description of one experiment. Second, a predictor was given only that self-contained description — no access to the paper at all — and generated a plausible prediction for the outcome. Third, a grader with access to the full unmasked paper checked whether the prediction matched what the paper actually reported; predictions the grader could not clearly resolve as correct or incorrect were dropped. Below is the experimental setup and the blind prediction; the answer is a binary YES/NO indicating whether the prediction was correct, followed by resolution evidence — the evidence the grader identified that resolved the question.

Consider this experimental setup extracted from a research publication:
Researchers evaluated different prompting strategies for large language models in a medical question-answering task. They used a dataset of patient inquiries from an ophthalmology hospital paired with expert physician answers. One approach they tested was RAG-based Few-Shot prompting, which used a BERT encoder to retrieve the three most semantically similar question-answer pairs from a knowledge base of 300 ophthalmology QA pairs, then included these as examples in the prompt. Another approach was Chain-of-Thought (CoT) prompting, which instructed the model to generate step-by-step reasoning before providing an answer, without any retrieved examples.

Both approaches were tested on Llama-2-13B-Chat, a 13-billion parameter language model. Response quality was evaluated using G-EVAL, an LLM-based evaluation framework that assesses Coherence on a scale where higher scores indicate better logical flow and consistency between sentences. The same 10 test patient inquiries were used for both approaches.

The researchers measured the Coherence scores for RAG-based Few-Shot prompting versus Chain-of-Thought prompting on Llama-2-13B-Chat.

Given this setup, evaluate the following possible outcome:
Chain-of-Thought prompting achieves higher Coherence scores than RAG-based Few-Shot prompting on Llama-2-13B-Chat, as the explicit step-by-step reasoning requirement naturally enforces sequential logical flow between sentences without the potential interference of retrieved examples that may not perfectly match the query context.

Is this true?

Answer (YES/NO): YES